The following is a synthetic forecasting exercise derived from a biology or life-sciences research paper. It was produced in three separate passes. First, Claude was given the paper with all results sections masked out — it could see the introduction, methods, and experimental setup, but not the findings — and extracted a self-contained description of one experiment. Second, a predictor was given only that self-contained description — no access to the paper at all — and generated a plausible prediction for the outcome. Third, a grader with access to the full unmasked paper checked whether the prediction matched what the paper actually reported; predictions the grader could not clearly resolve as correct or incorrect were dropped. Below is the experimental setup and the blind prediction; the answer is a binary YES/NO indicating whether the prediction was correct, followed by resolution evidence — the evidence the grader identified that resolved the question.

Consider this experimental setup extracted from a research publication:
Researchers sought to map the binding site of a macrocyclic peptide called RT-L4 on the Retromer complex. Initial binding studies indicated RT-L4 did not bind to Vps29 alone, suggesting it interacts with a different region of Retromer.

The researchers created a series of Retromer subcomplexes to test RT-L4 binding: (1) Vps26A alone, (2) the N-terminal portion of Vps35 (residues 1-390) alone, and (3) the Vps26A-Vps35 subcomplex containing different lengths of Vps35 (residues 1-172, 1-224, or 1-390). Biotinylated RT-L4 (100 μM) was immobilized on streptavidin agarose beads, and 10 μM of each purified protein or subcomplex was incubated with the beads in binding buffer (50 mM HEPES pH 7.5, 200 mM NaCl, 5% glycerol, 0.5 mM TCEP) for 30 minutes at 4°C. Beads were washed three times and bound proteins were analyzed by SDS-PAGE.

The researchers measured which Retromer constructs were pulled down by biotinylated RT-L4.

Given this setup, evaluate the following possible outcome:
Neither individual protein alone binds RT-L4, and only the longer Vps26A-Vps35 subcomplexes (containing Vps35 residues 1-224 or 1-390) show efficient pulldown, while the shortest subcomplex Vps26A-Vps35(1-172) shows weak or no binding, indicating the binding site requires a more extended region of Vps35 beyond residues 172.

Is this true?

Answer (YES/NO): NO